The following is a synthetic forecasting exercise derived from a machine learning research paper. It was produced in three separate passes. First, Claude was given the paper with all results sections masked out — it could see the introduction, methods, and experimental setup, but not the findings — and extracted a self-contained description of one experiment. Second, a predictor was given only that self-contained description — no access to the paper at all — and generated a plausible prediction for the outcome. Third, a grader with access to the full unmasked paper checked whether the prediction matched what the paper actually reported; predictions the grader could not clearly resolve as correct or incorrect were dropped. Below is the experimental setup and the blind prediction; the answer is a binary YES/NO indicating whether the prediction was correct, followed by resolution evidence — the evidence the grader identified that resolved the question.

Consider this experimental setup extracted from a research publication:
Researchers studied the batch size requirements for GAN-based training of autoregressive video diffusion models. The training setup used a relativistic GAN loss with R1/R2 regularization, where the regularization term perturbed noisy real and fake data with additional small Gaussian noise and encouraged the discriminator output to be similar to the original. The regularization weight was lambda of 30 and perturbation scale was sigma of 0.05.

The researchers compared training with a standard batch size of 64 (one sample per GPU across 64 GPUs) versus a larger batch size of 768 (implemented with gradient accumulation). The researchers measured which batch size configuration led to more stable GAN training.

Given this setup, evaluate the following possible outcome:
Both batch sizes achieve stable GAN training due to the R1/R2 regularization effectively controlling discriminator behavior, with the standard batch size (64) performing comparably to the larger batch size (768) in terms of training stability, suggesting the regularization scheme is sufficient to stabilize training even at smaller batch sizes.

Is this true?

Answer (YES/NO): NO